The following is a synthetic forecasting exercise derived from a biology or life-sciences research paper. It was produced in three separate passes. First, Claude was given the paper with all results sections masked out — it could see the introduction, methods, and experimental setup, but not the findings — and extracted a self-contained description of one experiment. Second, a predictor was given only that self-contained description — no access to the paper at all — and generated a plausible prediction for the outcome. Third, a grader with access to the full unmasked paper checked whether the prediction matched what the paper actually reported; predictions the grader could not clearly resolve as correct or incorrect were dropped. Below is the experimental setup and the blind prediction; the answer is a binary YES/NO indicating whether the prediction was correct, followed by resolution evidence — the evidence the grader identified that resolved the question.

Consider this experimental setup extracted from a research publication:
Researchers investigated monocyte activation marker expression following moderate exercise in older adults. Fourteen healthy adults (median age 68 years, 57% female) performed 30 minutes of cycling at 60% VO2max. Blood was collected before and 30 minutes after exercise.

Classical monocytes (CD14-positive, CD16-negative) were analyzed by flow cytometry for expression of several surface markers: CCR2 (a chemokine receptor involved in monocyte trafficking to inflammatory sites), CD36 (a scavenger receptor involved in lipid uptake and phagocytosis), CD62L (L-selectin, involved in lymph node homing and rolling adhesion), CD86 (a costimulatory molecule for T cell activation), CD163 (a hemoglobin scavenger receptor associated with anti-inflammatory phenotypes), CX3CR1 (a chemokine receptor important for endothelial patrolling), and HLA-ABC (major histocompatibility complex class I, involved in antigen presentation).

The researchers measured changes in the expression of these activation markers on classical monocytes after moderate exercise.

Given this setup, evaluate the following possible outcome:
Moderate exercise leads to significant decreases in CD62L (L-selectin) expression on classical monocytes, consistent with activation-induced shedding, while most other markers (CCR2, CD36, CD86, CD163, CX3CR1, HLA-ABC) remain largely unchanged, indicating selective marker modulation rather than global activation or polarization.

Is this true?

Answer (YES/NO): NO